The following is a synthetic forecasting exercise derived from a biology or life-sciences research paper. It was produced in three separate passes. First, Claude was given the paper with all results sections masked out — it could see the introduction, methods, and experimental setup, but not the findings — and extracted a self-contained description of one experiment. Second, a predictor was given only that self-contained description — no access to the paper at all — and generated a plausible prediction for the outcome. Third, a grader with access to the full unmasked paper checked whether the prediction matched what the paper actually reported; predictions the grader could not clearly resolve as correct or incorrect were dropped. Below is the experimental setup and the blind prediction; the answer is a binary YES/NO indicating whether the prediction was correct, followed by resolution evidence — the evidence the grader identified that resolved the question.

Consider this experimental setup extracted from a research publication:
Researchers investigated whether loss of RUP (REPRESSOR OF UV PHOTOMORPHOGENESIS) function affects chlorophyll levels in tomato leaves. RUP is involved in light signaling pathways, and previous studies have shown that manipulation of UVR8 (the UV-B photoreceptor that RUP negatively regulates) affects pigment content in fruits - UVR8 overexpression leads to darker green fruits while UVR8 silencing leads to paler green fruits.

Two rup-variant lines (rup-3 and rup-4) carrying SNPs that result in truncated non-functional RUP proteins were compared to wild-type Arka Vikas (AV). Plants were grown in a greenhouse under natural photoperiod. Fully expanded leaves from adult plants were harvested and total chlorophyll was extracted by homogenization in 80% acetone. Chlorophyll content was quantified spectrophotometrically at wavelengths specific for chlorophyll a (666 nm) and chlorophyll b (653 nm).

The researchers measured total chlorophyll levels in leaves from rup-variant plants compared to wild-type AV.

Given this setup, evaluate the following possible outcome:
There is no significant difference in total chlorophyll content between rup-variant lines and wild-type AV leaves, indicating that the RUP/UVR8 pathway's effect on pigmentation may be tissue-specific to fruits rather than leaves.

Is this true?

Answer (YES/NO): NO